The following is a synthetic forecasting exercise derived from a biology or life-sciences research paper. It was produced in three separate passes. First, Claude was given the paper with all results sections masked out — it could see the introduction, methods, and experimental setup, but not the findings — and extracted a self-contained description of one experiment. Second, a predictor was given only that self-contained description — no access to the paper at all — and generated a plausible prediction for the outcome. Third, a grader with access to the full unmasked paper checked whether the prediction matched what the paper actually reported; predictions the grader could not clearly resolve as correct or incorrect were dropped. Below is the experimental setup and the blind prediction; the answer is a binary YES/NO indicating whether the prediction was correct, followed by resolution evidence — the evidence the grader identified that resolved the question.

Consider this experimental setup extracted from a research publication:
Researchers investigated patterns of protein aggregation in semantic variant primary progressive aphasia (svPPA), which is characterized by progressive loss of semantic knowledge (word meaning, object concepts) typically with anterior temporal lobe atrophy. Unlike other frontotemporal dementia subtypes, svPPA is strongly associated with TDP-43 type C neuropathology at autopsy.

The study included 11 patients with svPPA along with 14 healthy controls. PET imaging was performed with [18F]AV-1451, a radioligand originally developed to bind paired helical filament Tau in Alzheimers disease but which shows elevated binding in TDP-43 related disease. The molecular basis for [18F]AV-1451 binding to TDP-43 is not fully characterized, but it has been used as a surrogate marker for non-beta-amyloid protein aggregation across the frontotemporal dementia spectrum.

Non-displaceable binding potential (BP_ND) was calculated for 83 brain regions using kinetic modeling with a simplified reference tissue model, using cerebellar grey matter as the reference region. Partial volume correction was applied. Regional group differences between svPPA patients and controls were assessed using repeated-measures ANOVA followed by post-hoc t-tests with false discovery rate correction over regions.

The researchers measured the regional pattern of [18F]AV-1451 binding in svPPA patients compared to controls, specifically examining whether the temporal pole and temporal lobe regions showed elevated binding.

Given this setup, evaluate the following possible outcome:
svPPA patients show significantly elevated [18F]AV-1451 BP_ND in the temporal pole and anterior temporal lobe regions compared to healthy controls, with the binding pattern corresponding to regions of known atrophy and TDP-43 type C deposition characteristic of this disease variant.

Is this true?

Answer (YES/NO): YES